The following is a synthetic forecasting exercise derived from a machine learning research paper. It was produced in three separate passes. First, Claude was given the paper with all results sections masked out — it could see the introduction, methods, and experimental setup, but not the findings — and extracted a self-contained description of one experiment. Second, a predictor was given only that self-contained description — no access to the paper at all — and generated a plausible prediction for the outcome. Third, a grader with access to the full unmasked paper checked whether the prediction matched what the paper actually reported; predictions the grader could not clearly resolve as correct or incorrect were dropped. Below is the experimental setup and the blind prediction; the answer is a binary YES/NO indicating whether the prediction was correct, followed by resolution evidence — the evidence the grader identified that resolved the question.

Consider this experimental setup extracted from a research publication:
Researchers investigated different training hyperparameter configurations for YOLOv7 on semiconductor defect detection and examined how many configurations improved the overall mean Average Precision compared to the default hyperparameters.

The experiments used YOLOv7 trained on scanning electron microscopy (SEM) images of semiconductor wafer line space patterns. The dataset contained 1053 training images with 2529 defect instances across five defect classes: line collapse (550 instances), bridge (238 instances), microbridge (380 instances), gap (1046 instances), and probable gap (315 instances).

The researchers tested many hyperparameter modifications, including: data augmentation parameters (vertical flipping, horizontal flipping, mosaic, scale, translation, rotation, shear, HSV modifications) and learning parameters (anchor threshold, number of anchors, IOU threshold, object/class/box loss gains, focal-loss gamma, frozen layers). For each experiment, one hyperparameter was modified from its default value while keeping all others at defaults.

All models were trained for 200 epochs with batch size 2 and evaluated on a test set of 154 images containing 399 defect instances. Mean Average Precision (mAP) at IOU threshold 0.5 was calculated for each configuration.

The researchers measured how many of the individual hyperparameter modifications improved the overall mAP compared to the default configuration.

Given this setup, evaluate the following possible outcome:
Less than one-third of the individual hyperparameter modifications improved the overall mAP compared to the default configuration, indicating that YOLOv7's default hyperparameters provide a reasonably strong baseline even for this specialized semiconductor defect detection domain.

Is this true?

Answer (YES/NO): YES